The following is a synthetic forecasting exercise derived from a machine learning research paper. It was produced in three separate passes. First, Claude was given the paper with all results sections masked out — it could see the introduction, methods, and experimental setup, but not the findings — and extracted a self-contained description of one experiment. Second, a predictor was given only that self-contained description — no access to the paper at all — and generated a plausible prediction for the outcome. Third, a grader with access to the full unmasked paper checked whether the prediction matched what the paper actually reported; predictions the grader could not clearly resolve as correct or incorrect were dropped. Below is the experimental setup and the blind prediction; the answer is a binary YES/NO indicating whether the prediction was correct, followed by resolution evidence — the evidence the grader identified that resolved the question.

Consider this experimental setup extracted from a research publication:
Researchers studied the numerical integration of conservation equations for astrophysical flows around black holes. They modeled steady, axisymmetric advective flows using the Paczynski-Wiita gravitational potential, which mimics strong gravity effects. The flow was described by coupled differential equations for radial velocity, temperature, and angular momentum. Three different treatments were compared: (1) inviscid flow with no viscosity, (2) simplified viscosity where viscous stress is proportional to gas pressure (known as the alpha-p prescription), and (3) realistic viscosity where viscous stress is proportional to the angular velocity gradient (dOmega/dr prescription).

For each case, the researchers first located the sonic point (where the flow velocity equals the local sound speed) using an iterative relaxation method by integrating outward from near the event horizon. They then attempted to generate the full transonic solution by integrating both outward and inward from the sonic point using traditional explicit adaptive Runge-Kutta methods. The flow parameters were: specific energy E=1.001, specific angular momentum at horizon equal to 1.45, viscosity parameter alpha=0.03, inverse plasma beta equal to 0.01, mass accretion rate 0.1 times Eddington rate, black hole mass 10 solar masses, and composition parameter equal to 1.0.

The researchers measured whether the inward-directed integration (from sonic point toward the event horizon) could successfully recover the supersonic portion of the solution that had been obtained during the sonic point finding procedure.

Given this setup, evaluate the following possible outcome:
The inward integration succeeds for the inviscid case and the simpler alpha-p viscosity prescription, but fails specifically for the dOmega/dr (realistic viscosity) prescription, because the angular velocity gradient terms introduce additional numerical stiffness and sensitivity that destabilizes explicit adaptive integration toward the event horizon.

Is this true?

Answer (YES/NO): YES